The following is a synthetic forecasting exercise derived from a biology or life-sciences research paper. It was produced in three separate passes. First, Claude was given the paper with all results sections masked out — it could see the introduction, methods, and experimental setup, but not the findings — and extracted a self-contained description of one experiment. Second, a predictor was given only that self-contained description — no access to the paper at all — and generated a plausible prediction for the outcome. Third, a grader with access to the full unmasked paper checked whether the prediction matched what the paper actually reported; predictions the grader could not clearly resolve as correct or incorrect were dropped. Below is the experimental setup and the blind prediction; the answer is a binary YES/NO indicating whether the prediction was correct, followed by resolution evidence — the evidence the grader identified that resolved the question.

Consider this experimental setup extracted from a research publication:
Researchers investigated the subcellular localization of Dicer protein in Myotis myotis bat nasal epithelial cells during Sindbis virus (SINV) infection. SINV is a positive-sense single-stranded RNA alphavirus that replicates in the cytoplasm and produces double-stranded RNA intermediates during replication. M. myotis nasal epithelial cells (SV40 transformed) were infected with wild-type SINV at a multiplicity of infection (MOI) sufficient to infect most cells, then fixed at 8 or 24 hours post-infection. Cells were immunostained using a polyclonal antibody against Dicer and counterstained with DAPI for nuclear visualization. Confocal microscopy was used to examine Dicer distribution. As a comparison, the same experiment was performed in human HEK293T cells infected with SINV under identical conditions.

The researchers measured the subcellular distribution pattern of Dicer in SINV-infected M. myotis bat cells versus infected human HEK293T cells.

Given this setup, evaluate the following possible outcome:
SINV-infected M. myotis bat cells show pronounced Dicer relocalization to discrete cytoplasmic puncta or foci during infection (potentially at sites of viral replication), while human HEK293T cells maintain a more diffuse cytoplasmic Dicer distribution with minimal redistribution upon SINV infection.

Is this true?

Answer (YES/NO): YES